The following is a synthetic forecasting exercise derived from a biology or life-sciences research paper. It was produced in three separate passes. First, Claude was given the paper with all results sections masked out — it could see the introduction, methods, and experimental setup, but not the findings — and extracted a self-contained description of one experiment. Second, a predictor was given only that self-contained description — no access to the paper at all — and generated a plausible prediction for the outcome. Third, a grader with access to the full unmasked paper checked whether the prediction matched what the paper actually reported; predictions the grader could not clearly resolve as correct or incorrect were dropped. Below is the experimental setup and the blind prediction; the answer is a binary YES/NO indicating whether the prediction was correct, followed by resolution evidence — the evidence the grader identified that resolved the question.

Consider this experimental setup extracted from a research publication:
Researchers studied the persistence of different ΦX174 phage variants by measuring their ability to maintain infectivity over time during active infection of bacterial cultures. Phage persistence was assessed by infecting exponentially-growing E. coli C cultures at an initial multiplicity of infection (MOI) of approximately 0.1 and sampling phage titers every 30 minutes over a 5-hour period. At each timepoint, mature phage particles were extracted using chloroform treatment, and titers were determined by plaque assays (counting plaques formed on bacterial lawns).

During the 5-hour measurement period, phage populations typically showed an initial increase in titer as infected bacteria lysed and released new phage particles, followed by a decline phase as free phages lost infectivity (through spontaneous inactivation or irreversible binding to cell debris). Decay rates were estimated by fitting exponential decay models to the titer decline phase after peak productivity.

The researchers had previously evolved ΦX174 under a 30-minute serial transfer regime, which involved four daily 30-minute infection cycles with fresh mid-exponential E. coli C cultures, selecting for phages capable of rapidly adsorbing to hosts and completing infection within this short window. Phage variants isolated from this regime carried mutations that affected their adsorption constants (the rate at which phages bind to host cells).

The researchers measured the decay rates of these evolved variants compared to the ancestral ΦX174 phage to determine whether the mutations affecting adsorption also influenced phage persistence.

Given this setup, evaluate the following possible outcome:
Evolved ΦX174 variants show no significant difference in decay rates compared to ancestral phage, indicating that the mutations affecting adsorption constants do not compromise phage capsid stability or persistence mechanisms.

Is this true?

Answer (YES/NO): YES